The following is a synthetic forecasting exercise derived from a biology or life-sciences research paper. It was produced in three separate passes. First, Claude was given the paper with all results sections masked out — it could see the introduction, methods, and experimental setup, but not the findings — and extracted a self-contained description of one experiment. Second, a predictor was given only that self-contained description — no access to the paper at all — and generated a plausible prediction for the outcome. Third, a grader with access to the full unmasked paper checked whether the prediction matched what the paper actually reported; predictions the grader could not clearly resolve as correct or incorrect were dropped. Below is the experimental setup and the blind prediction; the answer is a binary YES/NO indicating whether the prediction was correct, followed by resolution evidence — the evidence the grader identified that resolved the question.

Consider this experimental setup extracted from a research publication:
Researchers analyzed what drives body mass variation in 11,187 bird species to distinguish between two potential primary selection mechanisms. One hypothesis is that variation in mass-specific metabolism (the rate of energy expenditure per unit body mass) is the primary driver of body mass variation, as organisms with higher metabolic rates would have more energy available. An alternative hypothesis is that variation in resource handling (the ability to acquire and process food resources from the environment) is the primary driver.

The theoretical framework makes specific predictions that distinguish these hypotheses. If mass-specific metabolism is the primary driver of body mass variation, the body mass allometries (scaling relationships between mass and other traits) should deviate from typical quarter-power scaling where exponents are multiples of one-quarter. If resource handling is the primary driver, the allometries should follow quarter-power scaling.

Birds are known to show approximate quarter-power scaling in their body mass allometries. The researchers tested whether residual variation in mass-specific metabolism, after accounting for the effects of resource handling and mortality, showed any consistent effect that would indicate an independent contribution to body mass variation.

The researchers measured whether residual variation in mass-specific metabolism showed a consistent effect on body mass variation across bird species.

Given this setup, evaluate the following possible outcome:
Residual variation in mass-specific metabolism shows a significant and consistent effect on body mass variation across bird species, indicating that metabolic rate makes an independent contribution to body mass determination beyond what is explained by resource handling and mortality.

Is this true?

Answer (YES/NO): NO